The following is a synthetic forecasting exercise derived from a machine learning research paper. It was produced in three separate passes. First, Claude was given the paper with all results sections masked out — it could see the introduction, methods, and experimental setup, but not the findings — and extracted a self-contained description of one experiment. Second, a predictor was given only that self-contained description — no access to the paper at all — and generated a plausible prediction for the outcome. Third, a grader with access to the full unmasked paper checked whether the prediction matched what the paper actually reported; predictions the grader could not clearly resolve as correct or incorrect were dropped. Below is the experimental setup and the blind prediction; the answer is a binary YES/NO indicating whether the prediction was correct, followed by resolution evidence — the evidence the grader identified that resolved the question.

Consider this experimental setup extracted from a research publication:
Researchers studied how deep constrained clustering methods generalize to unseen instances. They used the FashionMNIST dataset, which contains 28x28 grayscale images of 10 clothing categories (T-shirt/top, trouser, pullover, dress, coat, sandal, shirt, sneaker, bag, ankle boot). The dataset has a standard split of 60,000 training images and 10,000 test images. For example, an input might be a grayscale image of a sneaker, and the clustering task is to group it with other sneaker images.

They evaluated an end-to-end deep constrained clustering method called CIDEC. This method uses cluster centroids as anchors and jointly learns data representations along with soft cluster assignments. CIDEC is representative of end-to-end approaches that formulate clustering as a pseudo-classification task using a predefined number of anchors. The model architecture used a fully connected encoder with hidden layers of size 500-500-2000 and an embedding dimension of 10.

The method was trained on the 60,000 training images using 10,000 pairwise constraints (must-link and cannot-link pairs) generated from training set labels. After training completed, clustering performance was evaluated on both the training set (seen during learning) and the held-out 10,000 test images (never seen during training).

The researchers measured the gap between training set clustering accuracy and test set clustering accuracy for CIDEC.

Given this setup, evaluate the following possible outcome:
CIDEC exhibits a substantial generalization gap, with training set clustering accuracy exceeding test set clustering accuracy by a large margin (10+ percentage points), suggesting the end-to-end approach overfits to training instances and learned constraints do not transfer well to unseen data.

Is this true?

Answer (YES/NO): NO